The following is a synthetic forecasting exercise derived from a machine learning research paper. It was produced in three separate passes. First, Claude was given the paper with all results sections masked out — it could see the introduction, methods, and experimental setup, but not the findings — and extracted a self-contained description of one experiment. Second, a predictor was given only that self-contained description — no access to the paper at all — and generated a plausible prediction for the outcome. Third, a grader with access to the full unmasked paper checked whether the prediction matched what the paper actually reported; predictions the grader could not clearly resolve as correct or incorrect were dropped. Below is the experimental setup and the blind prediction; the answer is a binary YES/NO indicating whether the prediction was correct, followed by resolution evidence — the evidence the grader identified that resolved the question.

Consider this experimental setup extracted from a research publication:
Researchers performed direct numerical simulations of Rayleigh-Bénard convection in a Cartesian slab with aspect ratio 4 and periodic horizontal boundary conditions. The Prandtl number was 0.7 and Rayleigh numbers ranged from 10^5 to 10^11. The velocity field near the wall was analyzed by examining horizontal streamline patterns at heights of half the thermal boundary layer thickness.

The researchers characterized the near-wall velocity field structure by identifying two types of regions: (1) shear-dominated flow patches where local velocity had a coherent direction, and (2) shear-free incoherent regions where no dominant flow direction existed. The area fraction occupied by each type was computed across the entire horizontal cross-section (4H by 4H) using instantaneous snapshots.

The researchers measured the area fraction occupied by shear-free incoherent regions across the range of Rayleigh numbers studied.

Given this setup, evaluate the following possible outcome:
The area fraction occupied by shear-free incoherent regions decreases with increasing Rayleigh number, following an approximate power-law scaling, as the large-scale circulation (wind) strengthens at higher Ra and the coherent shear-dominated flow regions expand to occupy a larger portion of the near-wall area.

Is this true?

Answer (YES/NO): NO